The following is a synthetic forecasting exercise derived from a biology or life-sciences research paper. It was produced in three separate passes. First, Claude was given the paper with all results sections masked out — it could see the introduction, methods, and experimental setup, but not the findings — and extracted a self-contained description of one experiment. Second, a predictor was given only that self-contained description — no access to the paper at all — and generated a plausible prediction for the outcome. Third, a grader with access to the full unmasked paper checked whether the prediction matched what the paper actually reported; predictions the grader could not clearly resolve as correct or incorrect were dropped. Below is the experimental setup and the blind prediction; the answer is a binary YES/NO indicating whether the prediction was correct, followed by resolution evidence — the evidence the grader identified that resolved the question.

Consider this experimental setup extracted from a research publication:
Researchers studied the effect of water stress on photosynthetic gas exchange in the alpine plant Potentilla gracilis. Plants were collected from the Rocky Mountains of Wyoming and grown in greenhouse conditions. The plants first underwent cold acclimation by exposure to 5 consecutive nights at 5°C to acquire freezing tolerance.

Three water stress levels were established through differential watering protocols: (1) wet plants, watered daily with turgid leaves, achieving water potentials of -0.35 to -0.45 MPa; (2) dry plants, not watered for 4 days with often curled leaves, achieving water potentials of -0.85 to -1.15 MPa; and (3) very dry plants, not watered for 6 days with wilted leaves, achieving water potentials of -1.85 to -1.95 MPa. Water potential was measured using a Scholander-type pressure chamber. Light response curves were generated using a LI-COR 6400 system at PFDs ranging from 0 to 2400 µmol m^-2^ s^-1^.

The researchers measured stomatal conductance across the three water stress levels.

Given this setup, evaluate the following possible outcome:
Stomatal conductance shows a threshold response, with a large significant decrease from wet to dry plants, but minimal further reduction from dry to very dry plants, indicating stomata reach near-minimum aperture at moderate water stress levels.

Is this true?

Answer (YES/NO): NO